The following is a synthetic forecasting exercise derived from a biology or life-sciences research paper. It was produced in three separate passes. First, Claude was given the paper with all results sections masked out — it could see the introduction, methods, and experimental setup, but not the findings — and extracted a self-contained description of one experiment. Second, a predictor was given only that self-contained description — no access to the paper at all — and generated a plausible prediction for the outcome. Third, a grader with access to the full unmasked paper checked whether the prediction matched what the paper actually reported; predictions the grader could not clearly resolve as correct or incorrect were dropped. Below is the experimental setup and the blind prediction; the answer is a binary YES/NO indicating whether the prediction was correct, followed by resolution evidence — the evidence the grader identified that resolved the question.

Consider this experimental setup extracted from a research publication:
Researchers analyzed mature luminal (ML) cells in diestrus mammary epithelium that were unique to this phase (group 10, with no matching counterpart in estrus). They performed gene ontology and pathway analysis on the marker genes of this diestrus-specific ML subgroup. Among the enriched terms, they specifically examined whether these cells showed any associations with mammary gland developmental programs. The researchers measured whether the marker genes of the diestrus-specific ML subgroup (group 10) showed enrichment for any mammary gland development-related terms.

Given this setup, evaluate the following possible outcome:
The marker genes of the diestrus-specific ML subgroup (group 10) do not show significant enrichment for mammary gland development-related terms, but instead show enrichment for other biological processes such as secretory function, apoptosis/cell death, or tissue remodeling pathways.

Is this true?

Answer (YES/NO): NO